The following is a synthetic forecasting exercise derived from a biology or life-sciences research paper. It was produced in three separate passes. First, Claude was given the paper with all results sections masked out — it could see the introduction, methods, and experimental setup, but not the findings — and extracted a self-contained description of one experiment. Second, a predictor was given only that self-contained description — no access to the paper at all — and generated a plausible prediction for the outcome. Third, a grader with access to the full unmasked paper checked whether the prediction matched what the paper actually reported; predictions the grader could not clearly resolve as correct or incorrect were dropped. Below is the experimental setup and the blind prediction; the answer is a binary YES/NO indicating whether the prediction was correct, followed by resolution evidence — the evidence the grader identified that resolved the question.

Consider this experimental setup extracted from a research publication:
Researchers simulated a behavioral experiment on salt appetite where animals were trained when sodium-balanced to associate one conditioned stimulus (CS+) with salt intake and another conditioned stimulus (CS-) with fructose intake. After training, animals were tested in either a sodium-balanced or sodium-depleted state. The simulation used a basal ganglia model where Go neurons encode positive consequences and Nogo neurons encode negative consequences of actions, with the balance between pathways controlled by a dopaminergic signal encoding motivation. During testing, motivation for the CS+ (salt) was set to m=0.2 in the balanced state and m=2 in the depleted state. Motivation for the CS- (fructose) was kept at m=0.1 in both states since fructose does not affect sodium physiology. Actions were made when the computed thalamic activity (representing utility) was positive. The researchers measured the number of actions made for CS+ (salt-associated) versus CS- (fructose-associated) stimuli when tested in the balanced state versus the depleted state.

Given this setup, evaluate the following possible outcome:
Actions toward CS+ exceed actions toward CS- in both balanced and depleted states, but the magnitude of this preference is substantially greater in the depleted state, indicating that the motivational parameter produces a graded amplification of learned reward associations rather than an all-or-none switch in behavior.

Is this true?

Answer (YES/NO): NO